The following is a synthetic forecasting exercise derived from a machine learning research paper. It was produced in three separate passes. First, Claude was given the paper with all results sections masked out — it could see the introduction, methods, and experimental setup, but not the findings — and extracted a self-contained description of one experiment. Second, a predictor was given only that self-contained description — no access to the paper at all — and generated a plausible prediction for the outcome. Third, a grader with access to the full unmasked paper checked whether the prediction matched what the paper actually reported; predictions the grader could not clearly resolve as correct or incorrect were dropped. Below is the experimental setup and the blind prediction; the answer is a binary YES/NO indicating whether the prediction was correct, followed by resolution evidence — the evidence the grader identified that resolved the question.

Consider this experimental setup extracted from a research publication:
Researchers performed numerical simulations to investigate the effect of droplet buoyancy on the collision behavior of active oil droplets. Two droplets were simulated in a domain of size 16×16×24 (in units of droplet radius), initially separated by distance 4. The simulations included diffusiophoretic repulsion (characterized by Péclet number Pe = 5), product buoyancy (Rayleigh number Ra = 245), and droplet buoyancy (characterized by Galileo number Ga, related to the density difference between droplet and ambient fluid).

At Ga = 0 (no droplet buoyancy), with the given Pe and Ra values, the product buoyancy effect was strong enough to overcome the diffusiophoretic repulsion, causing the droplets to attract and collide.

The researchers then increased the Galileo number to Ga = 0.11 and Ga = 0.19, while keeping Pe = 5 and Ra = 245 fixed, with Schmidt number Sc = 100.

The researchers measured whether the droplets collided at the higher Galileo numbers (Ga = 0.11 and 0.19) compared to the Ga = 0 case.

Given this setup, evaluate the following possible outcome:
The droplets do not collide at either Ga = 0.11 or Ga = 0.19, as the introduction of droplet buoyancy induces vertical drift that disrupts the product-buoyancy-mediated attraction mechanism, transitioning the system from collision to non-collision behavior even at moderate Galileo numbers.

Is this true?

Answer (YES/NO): NO